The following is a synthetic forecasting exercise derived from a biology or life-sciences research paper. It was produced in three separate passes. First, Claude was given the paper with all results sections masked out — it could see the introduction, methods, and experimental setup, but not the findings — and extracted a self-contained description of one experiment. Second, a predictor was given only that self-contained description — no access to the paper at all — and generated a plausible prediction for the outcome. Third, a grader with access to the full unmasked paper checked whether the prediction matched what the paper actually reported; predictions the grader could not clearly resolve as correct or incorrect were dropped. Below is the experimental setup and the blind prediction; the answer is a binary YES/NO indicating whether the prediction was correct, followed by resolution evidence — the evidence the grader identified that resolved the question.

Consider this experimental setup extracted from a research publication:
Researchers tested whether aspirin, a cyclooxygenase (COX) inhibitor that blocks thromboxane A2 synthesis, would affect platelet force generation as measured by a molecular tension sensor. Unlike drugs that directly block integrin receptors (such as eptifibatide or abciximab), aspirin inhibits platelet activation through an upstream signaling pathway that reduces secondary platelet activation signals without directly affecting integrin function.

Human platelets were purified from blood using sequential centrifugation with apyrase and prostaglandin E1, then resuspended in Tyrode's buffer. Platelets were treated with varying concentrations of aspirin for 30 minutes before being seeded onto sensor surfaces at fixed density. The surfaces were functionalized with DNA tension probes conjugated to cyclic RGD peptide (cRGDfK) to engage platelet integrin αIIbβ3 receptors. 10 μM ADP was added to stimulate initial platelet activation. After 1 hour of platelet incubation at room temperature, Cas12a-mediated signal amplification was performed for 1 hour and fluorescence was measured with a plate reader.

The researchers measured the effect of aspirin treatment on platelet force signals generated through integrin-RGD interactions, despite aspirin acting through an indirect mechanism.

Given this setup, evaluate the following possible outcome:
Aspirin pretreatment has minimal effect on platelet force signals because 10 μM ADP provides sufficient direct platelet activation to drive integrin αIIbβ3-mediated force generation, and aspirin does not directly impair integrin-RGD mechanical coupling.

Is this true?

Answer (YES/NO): NO